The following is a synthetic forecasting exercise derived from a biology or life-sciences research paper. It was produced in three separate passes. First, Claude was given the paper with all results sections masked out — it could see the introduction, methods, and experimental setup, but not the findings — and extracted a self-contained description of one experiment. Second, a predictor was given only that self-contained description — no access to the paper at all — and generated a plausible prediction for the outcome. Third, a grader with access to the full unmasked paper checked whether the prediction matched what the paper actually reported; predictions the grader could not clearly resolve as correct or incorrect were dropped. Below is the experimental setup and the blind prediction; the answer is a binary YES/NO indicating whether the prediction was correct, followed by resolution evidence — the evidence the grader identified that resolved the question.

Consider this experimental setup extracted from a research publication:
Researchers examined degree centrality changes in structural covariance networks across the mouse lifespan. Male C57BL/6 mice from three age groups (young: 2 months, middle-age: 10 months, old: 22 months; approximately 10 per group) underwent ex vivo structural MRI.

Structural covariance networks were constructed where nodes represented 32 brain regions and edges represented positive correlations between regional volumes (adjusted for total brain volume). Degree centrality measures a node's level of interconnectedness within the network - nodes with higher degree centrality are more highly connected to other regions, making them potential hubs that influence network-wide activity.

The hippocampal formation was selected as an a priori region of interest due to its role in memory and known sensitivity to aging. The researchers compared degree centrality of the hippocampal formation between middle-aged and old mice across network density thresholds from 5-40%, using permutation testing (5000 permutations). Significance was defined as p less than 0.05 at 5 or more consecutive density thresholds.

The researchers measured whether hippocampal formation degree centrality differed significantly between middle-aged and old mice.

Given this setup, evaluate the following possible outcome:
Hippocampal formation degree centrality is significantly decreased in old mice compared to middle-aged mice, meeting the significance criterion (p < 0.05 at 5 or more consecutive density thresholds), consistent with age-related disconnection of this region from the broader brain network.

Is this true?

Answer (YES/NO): NO